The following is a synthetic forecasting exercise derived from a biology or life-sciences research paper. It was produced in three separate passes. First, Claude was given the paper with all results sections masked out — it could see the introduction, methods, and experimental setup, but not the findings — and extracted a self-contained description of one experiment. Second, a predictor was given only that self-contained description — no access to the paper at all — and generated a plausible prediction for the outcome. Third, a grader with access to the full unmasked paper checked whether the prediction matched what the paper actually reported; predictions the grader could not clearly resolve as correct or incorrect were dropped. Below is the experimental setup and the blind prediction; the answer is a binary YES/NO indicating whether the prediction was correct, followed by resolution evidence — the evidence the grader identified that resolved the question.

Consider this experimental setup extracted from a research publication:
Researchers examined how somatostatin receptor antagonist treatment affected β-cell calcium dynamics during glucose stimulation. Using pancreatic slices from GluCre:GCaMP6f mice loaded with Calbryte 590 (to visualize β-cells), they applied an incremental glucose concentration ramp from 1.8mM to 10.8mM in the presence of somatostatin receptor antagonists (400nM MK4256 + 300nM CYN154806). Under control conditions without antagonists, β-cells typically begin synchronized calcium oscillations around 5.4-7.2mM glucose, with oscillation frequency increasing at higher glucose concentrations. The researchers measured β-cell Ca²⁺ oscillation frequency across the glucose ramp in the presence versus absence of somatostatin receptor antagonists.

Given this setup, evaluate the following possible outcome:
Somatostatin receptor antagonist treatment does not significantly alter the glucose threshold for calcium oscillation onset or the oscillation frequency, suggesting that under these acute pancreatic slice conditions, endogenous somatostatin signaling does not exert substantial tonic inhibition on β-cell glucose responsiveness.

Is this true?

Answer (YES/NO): NO